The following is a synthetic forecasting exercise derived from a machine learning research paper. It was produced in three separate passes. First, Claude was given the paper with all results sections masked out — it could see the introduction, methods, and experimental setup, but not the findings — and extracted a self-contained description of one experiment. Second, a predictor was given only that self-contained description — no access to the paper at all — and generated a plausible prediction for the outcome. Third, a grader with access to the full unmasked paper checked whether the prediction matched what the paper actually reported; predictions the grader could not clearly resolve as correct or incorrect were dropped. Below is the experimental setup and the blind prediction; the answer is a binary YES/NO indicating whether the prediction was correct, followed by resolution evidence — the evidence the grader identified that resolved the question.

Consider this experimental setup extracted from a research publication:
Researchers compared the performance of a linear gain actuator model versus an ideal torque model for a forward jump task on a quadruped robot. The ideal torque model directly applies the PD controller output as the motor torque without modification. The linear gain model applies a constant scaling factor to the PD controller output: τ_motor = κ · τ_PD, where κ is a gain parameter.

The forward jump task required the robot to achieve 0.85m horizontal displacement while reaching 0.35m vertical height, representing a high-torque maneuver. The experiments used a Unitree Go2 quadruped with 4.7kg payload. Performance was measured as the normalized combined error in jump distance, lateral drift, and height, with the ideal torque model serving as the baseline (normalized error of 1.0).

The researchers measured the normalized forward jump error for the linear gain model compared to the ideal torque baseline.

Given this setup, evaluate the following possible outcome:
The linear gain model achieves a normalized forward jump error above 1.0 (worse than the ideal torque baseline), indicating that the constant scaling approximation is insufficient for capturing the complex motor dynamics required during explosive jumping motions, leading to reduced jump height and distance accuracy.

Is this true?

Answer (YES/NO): YES